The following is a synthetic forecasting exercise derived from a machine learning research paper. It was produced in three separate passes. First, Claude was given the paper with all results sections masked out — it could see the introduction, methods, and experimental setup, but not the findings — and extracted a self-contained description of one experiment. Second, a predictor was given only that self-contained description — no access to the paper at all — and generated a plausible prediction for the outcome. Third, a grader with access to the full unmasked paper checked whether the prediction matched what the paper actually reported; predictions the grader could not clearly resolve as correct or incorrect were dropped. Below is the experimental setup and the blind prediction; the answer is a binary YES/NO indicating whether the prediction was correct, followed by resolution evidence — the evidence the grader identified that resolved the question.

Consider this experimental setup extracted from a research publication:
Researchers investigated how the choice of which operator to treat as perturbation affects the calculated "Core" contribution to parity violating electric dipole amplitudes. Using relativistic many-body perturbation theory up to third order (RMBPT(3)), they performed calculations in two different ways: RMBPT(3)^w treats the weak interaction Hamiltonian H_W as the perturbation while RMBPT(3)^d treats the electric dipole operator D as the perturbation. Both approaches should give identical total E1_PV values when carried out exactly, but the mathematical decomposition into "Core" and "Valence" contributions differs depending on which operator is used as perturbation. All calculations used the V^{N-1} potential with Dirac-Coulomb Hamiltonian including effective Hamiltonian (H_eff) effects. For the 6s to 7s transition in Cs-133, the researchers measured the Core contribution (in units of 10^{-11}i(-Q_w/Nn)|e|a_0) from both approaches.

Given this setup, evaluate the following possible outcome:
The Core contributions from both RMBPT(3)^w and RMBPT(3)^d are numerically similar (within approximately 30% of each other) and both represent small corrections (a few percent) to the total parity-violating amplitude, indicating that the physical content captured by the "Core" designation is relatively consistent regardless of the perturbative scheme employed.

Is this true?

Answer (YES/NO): NO